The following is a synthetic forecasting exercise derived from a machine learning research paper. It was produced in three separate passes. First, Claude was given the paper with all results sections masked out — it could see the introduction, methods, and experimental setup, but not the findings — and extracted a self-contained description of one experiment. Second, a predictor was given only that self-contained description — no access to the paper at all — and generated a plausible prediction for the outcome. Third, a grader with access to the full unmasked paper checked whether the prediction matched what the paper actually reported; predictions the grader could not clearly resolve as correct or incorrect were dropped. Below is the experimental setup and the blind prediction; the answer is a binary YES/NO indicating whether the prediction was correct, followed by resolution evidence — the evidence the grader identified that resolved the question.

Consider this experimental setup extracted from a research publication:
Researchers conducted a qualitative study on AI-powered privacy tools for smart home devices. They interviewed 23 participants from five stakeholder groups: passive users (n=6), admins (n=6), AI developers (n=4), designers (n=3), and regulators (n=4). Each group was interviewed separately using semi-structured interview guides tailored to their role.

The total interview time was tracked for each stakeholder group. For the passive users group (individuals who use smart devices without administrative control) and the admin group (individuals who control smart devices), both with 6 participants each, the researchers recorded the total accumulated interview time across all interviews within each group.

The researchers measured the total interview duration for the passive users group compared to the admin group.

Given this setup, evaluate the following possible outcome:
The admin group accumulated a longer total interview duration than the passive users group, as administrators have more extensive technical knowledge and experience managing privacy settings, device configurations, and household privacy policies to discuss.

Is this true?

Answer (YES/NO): YES